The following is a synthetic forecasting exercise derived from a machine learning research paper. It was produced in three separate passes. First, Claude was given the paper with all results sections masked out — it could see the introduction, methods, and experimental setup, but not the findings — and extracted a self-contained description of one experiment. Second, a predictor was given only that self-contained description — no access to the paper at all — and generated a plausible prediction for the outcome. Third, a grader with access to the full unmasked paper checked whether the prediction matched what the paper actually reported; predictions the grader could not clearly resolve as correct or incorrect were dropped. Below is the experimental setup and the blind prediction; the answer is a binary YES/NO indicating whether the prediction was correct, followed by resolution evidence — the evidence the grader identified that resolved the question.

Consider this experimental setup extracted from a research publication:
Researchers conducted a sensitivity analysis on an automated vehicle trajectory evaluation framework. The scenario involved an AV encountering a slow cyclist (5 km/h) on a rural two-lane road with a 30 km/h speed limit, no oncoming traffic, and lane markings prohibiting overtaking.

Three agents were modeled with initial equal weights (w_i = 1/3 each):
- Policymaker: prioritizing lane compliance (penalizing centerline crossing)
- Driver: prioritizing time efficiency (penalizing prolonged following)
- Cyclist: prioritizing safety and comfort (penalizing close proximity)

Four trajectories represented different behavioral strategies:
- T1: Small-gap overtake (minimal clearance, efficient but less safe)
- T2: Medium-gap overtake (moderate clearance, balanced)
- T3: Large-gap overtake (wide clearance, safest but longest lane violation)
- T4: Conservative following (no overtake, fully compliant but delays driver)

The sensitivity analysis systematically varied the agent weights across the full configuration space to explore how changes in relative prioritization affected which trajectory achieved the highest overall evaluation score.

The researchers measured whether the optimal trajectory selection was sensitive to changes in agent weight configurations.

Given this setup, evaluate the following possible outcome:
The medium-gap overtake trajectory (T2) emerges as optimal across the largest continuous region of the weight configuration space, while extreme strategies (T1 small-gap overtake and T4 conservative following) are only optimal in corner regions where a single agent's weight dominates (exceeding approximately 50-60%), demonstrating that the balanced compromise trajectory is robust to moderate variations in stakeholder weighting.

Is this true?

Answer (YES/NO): NO